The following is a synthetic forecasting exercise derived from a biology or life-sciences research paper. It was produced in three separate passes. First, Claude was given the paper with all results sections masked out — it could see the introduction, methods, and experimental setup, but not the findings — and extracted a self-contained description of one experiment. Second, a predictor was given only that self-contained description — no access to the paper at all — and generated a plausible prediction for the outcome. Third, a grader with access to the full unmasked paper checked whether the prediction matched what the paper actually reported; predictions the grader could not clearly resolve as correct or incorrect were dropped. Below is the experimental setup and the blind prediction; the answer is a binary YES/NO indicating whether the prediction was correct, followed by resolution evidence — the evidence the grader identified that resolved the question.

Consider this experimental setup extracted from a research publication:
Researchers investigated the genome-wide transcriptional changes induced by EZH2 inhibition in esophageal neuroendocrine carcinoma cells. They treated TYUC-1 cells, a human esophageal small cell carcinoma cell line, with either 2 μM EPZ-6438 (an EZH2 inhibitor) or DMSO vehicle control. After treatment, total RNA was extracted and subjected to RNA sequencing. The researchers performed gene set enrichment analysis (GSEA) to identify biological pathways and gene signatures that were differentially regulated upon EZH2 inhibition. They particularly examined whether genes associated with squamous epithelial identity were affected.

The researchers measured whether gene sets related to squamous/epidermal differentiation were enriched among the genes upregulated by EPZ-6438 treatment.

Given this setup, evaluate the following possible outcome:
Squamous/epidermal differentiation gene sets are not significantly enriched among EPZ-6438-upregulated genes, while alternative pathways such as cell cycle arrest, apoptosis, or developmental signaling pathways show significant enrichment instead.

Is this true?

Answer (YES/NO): NO